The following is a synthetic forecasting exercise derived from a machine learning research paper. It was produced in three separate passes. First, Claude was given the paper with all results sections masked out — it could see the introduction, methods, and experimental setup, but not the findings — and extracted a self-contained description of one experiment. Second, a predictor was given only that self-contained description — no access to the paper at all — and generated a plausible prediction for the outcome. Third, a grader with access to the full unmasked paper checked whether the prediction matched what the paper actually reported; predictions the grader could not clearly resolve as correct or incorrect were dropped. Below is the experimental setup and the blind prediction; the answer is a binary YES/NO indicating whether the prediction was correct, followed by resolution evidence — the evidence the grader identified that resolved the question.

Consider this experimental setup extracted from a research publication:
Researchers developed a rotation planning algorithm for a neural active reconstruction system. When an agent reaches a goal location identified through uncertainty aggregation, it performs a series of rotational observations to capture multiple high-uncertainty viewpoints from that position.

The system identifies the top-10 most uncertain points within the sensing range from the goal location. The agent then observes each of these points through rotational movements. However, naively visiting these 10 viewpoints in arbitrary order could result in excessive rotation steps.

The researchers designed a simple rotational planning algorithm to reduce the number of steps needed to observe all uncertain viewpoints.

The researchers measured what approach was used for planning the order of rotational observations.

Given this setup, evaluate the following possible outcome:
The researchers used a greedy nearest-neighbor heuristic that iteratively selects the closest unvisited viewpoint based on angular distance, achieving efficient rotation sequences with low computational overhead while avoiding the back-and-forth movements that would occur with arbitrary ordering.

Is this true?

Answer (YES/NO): YES